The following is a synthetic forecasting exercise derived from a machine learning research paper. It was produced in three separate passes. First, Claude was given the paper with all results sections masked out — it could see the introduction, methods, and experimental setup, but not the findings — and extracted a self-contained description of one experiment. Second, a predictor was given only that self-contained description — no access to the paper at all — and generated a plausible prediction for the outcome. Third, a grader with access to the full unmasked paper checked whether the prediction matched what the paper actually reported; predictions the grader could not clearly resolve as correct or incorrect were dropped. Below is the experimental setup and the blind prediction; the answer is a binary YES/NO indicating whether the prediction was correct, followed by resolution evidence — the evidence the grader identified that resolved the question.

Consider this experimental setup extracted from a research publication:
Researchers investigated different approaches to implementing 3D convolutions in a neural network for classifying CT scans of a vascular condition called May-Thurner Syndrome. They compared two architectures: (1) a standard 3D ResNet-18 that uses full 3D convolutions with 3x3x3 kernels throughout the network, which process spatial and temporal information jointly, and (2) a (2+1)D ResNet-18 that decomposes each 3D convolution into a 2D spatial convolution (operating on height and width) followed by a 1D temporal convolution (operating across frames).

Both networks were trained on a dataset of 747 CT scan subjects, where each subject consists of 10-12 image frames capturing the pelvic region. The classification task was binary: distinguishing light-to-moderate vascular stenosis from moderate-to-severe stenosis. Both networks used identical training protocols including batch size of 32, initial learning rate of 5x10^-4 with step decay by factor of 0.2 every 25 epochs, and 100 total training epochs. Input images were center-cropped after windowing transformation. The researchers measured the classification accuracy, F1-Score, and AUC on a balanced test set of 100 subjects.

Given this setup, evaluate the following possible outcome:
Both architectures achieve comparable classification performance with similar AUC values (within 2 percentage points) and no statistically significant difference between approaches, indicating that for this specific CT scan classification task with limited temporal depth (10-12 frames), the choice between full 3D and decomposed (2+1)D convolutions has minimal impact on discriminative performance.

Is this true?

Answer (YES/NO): NO